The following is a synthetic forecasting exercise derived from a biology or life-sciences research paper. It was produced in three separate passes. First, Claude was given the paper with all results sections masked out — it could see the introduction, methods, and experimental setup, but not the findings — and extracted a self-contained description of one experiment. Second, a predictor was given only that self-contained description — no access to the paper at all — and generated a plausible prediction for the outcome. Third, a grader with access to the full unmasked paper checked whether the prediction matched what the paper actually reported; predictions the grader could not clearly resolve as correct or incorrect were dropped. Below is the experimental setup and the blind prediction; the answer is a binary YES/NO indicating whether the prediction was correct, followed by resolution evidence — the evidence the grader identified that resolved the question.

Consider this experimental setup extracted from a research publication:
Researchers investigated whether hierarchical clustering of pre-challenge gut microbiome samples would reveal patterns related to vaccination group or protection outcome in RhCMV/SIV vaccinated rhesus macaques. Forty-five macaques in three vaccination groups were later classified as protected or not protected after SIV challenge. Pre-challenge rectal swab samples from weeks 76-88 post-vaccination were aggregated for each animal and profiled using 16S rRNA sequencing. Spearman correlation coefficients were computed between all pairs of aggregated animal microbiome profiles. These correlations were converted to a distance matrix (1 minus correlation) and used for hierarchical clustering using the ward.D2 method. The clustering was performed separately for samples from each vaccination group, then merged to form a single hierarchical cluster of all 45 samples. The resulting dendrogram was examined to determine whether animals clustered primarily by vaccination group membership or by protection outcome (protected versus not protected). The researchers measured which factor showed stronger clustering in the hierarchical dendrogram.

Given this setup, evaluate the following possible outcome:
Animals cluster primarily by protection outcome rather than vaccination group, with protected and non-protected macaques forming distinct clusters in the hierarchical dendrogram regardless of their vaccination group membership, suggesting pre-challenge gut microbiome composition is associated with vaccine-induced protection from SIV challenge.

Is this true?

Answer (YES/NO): NO